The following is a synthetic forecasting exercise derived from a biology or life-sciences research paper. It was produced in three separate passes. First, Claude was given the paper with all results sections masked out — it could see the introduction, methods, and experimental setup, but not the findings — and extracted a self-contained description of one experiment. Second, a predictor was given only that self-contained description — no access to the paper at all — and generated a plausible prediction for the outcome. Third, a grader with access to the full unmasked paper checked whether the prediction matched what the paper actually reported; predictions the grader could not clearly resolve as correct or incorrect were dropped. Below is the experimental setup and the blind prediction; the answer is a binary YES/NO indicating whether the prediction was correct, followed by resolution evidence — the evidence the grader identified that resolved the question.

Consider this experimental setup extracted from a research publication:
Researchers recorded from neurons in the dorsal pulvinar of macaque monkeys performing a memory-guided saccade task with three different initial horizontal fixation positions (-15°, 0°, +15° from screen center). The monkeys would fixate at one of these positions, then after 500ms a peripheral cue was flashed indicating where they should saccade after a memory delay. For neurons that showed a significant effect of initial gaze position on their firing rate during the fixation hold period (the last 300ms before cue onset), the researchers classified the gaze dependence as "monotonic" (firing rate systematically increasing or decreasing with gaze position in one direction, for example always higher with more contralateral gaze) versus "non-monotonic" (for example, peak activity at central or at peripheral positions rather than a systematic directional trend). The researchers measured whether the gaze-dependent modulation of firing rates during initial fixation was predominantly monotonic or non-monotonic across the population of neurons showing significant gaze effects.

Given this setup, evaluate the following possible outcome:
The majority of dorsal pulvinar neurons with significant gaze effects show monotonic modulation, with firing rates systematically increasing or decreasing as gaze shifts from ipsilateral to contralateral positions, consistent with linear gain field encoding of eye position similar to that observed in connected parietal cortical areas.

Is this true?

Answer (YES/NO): YES